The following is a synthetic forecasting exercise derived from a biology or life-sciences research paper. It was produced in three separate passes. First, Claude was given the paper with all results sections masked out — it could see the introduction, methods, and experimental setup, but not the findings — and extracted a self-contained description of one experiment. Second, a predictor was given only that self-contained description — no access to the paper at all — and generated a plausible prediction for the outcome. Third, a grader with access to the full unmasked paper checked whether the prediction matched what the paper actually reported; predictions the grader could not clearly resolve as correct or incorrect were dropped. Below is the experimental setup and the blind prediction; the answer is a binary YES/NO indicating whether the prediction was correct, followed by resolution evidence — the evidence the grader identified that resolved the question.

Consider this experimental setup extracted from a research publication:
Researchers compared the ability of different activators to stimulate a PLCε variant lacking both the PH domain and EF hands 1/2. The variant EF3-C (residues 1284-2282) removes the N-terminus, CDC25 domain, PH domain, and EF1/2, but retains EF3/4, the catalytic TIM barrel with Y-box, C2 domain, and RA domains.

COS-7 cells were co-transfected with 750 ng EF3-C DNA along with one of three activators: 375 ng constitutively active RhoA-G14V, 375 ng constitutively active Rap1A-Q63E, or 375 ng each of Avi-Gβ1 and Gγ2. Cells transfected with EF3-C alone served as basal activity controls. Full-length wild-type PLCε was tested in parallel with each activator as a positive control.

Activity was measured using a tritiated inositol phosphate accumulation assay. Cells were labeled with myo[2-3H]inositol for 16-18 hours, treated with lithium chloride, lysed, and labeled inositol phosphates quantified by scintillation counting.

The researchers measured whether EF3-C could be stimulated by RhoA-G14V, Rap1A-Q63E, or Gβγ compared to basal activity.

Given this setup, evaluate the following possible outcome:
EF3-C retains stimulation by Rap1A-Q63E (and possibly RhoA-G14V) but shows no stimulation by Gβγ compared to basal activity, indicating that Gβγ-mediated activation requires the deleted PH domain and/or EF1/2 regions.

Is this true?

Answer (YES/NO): NO